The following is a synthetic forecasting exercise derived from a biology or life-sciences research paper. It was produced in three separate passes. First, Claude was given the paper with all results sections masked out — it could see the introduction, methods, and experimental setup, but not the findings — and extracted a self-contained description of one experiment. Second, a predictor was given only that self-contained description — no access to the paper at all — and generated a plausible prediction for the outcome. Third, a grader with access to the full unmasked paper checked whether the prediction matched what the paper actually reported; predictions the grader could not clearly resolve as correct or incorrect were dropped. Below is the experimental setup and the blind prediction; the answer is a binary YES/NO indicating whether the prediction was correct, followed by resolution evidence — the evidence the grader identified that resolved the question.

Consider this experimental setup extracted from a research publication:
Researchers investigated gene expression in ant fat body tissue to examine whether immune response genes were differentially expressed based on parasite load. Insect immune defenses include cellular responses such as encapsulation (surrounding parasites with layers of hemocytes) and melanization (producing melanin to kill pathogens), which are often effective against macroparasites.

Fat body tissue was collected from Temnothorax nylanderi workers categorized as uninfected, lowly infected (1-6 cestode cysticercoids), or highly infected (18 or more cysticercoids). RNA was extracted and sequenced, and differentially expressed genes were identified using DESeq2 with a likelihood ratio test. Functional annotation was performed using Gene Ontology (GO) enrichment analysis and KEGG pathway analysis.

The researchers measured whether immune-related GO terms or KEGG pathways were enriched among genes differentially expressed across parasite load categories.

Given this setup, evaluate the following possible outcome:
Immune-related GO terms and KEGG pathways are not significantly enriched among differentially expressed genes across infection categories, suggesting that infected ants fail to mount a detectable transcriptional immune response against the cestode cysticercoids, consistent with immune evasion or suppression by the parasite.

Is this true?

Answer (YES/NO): NO